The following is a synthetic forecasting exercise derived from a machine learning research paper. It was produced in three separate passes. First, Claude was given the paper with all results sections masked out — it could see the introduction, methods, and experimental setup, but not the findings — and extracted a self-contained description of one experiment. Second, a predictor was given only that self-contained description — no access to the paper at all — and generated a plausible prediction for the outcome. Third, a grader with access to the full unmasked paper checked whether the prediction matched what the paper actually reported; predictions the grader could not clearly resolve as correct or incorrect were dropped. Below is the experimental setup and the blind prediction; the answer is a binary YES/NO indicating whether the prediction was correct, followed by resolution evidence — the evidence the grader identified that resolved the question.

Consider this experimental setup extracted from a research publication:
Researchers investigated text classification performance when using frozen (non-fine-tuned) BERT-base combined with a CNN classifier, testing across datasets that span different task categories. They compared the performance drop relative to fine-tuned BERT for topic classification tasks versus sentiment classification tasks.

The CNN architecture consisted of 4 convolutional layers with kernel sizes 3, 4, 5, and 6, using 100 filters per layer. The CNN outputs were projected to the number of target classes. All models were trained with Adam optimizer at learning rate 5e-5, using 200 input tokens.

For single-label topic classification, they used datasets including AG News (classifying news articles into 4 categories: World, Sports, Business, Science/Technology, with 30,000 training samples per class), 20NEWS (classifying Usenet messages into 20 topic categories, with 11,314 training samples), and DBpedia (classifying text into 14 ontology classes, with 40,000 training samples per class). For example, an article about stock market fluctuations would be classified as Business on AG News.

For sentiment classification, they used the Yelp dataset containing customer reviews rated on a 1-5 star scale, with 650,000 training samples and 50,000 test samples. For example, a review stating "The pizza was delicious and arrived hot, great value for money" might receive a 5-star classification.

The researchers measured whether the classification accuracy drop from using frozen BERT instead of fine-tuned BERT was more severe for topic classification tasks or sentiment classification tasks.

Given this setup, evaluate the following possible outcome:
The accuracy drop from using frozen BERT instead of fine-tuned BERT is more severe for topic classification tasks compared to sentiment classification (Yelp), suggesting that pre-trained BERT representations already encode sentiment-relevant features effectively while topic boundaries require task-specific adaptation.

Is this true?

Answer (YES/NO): NO